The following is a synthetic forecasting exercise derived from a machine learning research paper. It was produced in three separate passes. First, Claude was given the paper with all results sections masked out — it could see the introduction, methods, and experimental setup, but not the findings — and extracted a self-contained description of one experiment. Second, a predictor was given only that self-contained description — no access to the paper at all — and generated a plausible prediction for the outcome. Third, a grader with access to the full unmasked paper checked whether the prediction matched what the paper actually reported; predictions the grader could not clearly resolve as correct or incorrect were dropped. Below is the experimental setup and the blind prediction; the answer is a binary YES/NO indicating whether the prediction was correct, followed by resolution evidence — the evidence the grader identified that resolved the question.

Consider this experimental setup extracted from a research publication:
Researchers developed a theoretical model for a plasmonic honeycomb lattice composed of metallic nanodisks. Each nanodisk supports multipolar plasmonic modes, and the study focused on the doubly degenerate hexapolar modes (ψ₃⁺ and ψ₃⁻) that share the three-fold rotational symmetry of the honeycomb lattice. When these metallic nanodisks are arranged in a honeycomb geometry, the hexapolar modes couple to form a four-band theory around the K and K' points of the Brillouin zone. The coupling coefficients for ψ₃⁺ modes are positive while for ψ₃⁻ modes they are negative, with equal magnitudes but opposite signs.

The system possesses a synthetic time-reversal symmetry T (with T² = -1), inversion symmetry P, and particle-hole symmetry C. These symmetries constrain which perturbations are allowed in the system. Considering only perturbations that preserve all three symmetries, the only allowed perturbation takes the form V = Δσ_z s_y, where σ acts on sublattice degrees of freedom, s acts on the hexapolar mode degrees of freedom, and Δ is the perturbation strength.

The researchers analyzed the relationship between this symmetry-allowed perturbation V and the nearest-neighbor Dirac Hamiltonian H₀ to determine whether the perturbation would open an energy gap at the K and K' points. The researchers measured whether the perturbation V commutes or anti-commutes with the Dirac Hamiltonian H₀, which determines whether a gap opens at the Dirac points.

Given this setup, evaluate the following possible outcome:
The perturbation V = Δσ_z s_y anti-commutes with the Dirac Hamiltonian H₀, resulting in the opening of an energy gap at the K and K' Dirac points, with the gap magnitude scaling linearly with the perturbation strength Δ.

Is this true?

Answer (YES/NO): NO